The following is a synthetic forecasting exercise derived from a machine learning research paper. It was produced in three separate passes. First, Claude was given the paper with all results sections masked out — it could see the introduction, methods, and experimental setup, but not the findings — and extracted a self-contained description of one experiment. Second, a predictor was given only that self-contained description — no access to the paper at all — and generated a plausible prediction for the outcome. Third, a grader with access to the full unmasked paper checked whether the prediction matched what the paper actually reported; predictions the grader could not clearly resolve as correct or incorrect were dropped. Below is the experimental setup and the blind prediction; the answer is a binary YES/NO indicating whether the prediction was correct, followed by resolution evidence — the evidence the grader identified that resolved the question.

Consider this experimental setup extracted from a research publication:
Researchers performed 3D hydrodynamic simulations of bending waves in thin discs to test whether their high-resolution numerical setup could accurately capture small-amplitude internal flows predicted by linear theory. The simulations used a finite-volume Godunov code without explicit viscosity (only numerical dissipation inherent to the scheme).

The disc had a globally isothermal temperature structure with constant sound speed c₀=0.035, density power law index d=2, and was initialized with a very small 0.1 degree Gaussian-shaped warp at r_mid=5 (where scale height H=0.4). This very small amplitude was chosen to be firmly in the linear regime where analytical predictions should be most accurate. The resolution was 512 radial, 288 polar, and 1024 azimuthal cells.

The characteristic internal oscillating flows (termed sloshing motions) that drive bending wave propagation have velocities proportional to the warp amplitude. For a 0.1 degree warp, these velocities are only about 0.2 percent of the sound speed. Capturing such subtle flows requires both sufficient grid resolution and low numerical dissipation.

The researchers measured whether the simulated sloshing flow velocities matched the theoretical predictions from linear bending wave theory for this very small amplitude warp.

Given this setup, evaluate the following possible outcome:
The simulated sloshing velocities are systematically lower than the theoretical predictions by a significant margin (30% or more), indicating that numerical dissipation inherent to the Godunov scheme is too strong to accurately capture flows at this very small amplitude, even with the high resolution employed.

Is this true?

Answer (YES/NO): NO